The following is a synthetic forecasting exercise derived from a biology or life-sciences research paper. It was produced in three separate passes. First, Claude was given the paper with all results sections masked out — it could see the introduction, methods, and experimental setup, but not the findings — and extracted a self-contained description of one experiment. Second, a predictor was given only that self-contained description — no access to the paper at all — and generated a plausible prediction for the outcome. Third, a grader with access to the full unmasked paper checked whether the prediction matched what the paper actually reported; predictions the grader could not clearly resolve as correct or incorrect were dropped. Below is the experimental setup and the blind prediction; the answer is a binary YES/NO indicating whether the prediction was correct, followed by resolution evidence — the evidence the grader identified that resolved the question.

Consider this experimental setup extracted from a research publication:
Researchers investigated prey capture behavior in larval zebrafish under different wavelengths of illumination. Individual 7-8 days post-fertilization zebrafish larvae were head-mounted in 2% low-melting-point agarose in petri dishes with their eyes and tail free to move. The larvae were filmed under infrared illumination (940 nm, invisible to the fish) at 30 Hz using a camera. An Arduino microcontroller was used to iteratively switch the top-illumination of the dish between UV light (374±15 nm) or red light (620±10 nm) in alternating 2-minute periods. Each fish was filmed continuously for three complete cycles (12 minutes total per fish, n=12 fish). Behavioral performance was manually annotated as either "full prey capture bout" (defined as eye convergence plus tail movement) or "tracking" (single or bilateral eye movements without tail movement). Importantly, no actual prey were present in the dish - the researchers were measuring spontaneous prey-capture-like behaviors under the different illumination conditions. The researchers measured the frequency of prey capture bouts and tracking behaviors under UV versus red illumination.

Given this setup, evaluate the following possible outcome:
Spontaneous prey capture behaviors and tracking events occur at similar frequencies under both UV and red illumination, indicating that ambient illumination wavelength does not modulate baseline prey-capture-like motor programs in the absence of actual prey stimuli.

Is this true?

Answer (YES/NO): NO